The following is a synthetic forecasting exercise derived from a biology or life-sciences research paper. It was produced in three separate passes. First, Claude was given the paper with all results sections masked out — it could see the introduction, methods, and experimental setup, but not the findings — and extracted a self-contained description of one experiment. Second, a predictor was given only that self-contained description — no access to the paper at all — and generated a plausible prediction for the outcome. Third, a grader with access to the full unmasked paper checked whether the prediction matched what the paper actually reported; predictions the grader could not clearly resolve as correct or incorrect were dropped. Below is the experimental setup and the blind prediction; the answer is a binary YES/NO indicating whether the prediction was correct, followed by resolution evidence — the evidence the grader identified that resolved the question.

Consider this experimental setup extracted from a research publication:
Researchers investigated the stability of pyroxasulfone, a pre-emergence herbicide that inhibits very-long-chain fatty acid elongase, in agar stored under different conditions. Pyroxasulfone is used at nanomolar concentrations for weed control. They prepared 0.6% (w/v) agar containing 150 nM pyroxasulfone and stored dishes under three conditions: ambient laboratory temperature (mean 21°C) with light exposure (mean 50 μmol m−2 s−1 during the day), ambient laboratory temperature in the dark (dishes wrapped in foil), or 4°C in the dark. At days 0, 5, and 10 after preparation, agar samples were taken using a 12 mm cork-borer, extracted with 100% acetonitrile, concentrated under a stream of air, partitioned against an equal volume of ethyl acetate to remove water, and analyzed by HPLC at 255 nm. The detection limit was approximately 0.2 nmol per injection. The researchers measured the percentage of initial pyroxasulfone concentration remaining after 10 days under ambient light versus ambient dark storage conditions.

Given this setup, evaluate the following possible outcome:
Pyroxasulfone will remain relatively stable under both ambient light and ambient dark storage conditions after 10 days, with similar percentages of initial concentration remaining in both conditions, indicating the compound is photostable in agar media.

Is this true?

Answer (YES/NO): YES